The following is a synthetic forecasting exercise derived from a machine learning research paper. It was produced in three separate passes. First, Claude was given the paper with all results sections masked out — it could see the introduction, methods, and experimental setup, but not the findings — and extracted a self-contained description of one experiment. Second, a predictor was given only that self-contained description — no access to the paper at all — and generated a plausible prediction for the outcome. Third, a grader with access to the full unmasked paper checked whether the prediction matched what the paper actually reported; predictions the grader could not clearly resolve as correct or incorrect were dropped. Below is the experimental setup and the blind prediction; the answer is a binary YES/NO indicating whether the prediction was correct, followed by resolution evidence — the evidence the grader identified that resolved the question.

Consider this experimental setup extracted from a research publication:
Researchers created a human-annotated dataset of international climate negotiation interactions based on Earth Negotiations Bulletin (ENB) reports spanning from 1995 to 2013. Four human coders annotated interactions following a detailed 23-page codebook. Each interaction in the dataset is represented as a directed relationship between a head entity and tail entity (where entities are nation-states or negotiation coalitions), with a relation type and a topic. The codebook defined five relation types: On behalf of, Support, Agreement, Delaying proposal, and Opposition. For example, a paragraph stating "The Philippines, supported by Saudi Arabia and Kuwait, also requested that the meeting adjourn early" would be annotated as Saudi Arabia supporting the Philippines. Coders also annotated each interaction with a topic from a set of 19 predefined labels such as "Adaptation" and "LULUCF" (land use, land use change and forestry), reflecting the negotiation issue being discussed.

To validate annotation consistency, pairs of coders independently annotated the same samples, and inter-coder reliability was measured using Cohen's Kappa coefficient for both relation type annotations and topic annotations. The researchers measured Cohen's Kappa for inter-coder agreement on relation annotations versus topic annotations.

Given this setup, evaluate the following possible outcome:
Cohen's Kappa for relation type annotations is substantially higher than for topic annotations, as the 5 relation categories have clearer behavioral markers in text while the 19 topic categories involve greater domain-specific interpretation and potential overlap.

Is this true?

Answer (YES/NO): YES